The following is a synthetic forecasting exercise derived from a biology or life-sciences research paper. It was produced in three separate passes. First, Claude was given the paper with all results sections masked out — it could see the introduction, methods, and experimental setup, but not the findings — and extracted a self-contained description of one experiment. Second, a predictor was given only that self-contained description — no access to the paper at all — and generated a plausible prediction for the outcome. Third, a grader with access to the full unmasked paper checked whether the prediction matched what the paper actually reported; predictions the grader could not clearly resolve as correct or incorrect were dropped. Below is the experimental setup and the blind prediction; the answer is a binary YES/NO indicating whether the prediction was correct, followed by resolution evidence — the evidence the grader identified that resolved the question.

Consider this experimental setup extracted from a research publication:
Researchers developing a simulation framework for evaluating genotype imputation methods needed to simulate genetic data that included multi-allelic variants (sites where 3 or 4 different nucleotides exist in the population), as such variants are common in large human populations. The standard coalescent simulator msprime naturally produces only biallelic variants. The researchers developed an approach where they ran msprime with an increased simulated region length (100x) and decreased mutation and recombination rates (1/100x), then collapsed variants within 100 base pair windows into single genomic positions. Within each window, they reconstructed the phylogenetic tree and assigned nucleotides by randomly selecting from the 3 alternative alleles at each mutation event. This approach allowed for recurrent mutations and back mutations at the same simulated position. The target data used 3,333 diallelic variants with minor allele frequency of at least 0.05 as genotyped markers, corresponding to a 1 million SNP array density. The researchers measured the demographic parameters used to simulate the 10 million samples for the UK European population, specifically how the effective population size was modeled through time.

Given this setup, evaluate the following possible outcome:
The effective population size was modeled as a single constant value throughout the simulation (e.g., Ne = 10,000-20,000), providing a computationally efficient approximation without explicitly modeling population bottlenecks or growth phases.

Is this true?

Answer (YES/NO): NO